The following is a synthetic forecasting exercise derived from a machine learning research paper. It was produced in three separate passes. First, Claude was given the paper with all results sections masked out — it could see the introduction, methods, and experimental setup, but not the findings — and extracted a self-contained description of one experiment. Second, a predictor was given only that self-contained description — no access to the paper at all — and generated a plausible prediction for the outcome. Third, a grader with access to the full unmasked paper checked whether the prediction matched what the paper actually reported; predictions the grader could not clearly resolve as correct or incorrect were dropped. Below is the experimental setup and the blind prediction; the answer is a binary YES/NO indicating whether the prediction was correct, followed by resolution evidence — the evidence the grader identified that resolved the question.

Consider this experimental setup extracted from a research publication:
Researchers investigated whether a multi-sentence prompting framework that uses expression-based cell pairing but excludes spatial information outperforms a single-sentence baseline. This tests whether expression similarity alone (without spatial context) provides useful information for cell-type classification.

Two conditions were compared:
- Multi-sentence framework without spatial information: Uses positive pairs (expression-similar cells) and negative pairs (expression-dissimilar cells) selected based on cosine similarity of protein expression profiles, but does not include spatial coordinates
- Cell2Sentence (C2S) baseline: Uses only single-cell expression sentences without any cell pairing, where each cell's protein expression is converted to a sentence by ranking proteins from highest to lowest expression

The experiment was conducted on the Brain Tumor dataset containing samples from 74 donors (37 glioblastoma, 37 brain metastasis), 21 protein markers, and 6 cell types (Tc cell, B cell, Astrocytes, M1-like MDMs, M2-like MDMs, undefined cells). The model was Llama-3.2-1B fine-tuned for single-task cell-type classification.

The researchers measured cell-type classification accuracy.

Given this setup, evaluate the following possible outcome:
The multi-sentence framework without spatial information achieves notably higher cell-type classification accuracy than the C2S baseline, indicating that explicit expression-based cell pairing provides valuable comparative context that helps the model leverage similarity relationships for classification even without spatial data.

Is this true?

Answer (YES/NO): YES